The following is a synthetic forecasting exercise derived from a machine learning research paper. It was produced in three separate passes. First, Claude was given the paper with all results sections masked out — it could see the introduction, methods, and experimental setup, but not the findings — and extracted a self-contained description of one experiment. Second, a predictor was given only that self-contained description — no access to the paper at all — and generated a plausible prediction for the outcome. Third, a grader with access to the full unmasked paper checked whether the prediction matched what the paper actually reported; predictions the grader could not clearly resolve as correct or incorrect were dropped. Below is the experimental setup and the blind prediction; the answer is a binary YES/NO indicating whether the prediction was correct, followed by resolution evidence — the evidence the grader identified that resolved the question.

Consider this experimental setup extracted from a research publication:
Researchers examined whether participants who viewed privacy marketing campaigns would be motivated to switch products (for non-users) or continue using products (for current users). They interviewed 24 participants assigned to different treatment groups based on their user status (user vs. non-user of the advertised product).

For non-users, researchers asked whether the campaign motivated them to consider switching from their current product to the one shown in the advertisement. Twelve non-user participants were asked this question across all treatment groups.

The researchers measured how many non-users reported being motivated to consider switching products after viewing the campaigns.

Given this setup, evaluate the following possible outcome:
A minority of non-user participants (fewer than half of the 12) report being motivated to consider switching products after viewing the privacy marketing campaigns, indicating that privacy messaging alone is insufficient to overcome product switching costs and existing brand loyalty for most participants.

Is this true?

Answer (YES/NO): YES